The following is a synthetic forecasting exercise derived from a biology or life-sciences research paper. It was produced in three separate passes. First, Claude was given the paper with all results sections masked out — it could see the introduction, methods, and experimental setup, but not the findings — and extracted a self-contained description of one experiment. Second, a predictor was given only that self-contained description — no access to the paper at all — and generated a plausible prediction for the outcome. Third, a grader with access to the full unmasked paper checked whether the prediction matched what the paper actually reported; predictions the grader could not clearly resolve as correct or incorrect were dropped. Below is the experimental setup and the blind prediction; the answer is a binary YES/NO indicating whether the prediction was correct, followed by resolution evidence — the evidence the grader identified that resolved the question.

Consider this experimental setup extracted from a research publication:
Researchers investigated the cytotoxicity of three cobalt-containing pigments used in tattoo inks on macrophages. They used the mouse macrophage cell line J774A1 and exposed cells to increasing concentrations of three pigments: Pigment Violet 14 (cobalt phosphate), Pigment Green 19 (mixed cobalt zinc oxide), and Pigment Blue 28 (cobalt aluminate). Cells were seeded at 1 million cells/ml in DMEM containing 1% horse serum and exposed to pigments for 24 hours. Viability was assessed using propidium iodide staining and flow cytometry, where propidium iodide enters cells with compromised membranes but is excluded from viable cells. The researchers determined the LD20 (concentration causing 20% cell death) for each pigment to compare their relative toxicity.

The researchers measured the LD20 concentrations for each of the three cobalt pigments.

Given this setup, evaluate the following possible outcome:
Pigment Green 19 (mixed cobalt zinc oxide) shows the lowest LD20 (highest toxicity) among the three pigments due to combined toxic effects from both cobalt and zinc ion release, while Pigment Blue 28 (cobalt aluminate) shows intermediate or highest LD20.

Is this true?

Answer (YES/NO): NO